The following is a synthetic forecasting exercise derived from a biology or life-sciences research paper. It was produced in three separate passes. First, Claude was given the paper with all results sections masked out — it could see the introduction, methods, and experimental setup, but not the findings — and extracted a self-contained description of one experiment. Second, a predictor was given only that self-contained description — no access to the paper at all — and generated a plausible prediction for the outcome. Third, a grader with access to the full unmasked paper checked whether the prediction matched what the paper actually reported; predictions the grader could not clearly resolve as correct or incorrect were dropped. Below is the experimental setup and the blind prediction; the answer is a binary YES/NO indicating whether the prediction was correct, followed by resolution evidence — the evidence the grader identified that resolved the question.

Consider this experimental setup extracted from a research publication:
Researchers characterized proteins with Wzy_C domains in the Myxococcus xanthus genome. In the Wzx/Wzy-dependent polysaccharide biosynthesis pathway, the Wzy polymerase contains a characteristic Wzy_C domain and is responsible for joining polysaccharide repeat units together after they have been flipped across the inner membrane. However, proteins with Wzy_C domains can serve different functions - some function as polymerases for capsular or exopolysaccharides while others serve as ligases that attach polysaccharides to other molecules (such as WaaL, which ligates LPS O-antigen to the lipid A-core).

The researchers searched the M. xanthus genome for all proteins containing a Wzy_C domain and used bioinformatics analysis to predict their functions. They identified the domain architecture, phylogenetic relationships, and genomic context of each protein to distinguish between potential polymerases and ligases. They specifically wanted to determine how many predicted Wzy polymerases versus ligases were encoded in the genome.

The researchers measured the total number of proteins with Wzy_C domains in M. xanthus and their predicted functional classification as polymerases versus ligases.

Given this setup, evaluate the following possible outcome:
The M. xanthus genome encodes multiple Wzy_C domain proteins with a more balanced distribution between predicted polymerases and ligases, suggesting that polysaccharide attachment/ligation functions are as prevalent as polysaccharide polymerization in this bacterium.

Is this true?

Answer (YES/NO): NO